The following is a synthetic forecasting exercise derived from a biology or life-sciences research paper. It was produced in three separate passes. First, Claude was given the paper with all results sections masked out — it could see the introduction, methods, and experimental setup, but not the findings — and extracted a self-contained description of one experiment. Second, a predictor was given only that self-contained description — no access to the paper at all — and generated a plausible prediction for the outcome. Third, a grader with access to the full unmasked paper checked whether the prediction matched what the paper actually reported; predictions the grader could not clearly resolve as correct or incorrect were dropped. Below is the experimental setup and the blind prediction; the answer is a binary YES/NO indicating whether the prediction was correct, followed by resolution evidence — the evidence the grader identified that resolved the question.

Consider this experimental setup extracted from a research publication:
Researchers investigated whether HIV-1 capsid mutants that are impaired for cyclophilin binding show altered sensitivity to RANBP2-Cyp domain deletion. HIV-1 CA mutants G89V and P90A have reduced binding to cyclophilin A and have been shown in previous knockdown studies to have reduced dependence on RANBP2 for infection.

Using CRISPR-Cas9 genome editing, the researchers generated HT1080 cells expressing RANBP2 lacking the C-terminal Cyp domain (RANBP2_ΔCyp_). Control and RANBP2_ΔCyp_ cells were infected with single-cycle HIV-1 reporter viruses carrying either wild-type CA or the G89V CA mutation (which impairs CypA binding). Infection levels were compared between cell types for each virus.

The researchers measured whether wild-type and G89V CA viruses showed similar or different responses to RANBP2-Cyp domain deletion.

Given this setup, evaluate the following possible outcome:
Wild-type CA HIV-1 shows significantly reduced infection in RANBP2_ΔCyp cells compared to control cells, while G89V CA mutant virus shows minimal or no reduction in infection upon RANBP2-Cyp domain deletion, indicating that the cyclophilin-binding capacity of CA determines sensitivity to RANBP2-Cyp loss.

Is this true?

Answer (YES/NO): YES